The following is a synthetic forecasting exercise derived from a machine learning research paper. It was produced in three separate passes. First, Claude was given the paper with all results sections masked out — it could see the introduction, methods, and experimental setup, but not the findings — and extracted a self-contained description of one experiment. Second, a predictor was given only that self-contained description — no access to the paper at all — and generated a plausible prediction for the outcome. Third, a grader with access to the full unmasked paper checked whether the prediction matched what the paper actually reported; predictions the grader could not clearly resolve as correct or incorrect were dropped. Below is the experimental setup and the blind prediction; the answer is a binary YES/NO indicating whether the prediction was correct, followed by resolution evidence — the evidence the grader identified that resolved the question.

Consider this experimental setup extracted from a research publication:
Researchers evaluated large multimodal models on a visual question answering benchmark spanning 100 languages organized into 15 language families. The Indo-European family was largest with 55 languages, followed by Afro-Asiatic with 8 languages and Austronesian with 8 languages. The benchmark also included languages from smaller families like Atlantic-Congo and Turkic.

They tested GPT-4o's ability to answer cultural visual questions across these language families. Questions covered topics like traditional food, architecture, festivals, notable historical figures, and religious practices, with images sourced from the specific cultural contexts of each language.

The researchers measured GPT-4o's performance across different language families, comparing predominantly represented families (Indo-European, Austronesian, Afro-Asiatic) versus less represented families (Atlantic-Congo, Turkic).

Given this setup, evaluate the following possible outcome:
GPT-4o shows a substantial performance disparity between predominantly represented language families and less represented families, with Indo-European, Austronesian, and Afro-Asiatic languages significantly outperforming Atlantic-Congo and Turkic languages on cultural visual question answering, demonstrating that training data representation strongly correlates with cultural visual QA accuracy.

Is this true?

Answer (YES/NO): YES